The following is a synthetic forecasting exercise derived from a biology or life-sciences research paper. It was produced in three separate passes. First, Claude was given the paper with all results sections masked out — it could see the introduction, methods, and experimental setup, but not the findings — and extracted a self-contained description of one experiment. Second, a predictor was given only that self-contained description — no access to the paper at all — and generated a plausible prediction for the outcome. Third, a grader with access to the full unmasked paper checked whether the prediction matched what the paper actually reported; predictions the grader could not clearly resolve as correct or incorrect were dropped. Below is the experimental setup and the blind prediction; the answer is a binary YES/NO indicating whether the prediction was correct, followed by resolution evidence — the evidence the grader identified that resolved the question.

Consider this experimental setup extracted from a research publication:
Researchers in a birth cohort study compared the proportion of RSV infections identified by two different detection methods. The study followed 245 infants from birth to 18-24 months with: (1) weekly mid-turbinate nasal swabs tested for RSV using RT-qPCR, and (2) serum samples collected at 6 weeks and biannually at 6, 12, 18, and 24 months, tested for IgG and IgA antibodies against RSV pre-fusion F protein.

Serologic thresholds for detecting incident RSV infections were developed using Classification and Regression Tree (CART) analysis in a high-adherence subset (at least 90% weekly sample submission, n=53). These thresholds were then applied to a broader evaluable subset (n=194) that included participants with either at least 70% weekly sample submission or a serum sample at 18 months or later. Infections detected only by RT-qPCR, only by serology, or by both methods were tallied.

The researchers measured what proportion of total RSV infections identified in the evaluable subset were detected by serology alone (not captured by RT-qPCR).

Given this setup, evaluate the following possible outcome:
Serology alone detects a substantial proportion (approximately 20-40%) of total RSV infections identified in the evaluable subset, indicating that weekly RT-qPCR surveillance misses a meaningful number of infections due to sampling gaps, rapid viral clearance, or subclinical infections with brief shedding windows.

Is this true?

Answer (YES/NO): NO